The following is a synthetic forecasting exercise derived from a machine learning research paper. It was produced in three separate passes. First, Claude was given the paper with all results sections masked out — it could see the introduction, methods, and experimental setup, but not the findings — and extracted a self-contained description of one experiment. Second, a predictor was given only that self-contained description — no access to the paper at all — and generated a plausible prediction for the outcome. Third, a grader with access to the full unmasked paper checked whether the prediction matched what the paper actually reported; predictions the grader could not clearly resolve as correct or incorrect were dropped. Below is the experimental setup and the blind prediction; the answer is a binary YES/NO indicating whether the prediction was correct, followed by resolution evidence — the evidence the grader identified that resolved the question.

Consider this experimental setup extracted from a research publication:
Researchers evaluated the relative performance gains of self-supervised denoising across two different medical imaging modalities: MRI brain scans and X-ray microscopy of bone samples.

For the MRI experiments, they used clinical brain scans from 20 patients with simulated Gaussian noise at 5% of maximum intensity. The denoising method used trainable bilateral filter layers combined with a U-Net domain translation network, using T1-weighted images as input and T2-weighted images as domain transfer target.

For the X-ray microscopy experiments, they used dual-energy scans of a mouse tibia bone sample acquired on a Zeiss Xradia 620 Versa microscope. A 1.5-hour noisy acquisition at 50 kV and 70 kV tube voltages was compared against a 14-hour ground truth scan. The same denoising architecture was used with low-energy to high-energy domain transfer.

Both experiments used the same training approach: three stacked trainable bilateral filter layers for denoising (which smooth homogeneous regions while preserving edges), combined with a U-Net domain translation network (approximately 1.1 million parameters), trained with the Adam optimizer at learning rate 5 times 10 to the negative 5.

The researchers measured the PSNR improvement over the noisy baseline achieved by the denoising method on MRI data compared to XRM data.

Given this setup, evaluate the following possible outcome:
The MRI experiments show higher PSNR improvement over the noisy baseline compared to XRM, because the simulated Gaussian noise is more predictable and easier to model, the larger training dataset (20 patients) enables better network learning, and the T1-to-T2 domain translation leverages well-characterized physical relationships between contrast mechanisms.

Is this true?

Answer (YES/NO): YES